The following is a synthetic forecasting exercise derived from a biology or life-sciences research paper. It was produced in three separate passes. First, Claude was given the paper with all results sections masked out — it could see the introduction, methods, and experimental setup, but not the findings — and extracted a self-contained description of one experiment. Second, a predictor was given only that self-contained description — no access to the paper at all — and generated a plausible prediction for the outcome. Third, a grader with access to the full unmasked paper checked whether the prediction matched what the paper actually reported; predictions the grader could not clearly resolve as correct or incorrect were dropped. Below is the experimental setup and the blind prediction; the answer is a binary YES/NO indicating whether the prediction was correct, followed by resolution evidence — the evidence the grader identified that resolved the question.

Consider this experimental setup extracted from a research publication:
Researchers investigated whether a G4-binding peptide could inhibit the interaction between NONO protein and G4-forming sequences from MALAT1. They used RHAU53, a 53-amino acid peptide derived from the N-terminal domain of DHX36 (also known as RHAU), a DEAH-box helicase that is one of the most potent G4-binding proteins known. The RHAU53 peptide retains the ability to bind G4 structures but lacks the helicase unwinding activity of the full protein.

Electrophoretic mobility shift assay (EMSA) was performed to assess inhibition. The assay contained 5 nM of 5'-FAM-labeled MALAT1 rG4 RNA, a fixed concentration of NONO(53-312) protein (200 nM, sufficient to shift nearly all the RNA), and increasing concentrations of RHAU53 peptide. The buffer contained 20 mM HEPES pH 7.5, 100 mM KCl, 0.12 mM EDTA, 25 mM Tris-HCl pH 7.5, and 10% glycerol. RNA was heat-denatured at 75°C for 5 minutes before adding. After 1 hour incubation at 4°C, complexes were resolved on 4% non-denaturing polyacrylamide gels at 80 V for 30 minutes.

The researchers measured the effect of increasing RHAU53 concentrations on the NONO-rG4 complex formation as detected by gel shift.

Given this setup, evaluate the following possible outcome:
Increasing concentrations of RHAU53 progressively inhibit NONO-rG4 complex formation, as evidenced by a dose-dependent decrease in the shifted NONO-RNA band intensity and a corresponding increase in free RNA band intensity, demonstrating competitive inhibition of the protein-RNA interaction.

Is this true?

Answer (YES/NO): NO